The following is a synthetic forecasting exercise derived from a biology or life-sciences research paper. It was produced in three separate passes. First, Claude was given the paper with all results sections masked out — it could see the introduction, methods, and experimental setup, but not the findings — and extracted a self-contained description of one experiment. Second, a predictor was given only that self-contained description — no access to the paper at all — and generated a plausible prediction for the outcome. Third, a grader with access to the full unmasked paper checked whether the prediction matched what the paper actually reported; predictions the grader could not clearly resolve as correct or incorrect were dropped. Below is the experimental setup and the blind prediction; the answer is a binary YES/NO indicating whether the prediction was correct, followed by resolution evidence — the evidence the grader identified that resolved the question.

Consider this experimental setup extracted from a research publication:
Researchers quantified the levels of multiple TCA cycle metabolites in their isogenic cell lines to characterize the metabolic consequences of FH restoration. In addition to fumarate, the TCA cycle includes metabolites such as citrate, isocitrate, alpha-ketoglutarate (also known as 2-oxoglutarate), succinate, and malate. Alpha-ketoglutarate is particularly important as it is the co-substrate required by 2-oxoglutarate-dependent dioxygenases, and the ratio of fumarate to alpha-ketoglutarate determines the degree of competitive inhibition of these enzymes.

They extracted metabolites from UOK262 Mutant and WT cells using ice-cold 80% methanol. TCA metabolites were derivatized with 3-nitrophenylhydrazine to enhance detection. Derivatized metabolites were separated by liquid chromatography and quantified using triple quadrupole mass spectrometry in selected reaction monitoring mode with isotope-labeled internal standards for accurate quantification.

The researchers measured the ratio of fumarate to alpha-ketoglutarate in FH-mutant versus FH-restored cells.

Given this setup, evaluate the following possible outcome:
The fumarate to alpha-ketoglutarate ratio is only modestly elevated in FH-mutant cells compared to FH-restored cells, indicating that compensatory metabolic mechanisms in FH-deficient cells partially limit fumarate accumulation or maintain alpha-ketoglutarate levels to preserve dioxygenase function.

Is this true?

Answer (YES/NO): NO